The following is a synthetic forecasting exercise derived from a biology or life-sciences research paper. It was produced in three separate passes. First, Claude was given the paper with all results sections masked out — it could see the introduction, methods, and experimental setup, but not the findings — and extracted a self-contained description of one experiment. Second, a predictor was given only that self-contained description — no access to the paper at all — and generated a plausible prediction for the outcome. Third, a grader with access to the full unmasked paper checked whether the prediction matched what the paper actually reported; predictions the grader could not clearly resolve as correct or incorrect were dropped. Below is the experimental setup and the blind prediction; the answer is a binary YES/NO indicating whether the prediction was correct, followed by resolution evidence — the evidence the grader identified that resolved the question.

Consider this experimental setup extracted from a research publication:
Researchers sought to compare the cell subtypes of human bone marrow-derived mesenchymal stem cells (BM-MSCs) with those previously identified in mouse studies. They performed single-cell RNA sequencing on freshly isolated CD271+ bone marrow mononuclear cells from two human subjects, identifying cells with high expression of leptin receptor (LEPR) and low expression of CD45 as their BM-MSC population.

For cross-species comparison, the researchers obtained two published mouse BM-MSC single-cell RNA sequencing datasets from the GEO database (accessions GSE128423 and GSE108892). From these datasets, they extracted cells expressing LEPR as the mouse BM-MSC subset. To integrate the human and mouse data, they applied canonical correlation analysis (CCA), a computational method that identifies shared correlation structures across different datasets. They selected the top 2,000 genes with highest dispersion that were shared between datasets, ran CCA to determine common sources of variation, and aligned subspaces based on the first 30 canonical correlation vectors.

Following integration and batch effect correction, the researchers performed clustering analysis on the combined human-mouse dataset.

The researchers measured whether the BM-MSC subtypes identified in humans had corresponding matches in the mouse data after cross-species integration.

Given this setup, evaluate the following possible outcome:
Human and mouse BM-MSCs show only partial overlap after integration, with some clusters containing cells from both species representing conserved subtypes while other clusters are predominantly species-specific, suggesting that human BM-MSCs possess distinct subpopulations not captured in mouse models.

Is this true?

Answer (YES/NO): NO